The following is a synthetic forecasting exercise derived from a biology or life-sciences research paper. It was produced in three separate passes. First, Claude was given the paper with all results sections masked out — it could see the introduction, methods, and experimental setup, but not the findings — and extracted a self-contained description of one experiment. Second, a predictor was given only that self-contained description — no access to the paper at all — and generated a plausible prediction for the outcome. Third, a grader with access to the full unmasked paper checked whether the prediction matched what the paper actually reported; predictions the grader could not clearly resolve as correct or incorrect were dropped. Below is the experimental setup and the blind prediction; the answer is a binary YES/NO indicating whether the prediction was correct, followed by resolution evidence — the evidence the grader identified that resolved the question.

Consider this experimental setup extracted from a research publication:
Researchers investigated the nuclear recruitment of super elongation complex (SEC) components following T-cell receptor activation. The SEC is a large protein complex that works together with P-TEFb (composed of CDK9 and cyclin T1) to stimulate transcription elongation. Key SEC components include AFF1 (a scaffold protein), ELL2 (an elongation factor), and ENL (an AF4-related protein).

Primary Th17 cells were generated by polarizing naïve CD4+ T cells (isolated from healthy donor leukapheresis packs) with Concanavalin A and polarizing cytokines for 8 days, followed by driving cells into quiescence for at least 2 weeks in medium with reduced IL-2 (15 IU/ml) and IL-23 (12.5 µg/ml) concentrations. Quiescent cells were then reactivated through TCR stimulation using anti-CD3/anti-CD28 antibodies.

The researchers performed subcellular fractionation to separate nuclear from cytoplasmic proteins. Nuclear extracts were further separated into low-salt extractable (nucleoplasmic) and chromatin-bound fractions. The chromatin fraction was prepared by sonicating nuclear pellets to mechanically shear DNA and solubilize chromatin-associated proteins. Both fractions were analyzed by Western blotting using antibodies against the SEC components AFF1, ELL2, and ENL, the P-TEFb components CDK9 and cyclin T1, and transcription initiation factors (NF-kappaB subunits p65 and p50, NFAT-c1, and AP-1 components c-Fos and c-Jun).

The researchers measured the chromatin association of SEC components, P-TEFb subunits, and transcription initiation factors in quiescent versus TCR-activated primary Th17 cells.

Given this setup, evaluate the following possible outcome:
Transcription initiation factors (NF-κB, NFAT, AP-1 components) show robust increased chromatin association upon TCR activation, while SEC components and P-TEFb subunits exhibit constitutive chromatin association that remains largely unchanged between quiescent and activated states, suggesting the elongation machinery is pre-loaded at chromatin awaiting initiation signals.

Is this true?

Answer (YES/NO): NO